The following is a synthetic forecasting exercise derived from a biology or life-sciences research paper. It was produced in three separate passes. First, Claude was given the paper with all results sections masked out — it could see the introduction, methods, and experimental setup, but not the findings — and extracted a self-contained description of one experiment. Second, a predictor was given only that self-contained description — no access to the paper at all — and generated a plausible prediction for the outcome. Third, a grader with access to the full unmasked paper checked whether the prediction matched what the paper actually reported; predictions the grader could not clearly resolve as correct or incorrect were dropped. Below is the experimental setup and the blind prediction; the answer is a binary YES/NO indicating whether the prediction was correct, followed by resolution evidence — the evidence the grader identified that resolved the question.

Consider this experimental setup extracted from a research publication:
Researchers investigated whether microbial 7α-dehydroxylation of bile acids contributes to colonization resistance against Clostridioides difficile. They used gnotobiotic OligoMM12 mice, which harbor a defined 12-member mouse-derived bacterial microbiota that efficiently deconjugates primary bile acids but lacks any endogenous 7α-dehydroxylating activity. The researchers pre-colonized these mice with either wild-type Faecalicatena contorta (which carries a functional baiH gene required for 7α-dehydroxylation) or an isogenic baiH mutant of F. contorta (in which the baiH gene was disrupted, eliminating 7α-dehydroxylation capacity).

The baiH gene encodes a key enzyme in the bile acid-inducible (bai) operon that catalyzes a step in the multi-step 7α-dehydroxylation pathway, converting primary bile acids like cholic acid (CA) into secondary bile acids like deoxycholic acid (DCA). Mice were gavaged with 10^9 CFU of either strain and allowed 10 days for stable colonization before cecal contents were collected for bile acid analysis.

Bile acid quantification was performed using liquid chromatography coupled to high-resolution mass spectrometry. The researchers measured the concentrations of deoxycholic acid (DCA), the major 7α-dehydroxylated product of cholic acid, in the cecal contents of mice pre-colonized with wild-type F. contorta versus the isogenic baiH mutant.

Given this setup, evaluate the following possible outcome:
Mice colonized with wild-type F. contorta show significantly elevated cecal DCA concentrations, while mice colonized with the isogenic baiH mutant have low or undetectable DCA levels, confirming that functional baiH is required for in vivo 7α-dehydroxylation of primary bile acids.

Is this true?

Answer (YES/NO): YES